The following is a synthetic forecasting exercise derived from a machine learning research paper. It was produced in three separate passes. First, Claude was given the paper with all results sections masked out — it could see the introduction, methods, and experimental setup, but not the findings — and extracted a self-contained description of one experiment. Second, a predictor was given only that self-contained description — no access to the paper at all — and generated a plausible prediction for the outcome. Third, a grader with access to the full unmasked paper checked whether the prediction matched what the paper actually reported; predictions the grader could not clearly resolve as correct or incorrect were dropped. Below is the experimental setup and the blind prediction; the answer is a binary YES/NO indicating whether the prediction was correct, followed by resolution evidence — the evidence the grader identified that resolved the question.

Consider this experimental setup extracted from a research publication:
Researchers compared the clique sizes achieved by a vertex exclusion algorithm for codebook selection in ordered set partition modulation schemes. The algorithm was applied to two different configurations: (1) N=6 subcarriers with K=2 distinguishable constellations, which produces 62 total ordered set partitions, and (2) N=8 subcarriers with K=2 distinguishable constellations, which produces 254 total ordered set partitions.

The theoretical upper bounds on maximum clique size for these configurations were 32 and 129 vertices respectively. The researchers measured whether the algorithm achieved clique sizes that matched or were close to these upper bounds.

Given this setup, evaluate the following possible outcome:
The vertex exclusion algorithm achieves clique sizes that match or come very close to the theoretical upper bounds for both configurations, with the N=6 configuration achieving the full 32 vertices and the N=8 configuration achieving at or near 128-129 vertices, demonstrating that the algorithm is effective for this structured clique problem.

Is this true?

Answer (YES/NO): YES